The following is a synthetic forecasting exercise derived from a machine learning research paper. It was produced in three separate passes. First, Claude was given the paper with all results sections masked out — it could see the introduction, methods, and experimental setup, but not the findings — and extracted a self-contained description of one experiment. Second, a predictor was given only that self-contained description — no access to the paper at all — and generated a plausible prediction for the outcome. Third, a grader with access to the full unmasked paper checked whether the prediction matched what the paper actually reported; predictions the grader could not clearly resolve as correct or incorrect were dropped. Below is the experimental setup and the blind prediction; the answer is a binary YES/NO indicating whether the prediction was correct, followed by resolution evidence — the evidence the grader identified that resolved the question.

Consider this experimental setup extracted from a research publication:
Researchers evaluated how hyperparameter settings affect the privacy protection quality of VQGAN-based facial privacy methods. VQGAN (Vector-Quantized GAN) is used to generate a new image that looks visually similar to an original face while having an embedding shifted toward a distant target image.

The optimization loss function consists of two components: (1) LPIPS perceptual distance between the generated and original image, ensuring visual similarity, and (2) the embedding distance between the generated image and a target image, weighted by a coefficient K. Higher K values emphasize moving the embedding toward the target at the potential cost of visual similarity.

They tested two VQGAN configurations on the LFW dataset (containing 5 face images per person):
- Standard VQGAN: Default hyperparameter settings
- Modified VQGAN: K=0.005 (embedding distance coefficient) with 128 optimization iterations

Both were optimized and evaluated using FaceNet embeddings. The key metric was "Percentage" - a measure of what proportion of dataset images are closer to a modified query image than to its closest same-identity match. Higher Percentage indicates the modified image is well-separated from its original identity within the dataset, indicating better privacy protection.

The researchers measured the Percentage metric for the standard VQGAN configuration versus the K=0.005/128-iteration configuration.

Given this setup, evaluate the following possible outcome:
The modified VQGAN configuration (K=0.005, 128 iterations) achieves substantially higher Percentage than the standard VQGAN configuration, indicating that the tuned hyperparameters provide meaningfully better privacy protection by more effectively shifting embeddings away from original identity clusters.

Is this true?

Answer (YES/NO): NO